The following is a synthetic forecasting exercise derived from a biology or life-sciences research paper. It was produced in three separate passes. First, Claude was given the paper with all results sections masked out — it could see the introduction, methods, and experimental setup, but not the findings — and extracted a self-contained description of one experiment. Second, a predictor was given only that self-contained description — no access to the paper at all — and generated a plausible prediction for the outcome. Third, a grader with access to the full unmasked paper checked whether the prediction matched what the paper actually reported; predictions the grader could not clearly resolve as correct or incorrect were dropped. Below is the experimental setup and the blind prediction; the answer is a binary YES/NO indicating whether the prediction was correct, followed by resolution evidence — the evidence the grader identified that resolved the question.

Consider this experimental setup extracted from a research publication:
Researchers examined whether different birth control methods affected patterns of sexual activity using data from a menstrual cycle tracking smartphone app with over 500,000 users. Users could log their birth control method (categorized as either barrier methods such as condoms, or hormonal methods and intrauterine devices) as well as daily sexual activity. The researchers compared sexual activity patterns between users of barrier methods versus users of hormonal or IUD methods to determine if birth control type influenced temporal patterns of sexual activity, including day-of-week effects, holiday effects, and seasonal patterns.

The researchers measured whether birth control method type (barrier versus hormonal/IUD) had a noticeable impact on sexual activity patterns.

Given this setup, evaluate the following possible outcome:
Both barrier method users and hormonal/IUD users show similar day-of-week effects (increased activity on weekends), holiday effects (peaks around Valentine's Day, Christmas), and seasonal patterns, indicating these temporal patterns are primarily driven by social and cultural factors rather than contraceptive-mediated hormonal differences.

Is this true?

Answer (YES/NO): YES